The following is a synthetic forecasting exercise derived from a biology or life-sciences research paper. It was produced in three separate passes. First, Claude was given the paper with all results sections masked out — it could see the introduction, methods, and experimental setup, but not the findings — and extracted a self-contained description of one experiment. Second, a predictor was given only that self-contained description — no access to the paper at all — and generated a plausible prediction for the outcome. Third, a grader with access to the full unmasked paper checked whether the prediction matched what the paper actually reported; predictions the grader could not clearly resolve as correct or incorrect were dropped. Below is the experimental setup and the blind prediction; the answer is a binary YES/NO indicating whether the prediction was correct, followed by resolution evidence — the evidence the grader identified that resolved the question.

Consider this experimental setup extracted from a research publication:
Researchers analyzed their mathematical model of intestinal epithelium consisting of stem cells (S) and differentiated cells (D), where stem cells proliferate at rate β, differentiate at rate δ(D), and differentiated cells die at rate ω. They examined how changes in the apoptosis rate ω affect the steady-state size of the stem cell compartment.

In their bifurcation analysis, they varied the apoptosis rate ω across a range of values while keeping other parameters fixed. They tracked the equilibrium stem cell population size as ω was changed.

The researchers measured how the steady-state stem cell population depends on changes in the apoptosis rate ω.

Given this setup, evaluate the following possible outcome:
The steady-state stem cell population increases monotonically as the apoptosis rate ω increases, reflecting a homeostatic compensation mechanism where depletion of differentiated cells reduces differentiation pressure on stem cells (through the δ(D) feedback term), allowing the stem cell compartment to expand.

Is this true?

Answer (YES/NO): NO